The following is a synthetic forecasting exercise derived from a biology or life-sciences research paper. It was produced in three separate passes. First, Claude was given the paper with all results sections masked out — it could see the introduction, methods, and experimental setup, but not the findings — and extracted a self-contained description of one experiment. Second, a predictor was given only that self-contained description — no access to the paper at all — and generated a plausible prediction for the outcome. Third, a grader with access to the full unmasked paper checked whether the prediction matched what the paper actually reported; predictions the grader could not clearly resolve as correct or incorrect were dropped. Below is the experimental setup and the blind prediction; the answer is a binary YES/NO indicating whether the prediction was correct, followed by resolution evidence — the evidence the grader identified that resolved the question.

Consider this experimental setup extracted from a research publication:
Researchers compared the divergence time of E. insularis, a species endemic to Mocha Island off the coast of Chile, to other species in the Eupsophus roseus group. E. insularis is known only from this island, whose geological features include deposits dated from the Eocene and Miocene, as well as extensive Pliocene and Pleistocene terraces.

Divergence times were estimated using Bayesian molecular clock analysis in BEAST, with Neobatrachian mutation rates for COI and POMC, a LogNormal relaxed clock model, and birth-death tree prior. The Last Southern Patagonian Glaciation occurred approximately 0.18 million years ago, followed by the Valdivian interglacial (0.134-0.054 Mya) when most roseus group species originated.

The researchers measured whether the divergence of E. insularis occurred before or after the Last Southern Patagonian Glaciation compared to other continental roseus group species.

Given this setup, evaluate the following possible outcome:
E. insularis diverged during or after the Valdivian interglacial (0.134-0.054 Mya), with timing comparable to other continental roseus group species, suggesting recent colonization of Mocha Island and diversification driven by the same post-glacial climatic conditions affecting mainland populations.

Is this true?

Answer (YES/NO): NO